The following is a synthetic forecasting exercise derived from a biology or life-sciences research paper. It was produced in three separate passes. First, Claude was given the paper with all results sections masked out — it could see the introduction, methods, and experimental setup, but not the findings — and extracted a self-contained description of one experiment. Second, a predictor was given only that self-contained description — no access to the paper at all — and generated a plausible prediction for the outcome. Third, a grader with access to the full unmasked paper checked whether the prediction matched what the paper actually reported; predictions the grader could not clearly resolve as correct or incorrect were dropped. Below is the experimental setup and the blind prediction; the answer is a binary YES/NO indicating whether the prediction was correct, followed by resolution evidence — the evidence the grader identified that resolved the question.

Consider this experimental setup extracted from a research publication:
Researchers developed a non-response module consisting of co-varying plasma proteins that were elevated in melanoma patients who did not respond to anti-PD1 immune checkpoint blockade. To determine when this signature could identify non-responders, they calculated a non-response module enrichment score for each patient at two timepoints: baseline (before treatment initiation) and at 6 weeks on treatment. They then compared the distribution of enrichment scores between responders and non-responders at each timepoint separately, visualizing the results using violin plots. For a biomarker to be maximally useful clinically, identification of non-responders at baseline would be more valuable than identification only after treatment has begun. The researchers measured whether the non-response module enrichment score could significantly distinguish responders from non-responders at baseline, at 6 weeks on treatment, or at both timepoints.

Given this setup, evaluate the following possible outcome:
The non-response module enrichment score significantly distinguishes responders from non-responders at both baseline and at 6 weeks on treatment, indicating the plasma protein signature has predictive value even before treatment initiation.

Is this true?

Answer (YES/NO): YES